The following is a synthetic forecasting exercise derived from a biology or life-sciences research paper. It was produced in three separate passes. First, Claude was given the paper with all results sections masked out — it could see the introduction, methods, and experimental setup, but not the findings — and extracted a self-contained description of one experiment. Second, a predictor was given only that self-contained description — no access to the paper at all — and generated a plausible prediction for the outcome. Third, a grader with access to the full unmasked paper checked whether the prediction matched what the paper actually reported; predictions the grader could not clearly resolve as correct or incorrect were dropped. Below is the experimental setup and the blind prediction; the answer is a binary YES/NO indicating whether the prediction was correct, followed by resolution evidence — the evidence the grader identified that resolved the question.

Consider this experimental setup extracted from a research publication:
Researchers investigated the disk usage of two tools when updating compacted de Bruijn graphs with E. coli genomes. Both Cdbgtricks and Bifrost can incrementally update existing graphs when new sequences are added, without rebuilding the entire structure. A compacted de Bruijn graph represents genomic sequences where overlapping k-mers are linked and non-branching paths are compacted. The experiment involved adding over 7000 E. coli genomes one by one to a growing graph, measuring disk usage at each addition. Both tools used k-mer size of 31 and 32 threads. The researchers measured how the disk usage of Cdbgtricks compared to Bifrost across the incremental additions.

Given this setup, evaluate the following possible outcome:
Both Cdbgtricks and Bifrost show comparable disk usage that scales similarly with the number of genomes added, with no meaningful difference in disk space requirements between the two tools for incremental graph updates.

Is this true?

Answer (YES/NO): NO